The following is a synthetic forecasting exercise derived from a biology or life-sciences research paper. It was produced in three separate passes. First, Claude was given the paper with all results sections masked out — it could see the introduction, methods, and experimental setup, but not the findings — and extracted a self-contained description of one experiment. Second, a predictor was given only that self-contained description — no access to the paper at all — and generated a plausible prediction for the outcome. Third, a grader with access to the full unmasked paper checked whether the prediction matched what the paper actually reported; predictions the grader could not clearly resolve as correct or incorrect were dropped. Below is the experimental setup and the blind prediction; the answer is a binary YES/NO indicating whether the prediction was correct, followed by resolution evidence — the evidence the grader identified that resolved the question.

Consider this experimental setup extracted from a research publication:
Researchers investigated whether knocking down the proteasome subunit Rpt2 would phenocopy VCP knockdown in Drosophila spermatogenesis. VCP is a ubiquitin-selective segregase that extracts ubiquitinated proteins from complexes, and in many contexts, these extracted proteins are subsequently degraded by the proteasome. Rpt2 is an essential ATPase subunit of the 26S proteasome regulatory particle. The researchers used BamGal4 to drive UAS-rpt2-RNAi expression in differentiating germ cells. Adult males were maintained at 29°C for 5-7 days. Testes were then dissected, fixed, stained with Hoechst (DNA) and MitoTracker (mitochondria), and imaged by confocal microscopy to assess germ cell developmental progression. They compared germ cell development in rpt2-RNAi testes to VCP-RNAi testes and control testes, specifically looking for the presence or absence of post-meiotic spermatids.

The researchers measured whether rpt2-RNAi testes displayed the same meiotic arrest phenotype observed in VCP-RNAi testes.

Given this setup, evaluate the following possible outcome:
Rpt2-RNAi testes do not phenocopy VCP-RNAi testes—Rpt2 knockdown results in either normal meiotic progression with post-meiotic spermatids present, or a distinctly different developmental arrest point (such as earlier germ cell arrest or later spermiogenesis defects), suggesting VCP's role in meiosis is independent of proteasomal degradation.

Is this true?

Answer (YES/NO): NO